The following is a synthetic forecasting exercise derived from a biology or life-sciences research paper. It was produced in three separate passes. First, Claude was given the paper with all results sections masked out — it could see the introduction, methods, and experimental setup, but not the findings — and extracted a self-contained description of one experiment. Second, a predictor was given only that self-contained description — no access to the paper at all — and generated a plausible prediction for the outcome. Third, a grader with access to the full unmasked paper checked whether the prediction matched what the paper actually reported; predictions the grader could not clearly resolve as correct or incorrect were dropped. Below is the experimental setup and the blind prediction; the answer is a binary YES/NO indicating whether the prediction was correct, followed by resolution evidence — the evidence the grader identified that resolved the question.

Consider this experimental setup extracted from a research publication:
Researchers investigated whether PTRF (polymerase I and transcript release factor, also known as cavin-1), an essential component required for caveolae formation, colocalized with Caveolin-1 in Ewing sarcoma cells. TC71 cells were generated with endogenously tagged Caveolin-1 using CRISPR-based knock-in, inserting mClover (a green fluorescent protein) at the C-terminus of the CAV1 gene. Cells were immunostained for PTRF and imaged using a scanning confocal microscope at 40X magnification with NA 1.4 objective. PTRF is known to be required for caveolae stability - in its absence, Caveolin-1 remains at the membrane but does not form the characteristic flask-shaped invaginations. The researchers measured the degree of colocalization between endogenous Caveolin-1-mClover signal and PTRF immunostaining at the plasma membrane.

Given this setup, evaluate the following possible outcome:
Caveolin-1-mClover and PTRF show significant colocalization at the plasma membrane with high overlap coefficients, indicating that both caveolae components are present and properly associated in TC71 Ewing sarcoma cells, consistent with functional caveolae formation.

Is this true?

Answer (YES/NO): NO